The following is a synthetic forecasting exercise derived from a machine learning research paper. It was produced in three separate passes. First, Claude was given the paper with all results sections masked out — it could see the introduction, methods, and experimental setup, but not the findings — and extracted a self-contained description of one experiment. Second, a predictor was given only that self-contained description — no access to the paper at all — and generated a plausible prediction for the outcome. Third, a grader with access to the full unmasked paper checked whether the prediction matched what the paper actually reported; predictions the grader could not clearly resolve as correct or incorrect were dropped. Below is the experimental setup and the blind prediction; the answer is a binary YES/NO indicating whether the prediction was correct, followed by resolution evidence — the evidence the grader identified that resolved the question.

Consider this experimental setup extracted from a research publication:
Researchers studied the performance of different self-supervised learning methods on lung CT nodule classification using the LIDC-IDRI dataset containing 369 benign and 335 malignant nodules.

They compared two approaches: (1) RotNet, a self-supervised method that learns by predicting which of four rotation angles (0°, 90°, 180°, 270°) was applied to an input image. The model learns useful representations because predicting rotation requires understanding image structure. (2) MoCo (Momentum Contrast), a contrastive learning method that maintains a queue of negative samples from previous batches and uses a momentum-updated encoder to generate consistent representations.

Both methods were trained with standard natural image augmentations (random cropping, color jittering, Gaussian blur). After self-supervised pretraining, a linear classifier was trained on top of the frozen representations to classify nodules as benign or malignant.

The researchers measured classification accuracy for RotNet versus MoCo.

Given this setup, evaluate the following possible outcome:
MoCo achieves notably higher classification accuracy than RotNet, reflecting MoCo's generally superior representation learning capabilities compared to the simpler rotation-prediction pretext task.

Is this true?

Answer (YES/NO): YES